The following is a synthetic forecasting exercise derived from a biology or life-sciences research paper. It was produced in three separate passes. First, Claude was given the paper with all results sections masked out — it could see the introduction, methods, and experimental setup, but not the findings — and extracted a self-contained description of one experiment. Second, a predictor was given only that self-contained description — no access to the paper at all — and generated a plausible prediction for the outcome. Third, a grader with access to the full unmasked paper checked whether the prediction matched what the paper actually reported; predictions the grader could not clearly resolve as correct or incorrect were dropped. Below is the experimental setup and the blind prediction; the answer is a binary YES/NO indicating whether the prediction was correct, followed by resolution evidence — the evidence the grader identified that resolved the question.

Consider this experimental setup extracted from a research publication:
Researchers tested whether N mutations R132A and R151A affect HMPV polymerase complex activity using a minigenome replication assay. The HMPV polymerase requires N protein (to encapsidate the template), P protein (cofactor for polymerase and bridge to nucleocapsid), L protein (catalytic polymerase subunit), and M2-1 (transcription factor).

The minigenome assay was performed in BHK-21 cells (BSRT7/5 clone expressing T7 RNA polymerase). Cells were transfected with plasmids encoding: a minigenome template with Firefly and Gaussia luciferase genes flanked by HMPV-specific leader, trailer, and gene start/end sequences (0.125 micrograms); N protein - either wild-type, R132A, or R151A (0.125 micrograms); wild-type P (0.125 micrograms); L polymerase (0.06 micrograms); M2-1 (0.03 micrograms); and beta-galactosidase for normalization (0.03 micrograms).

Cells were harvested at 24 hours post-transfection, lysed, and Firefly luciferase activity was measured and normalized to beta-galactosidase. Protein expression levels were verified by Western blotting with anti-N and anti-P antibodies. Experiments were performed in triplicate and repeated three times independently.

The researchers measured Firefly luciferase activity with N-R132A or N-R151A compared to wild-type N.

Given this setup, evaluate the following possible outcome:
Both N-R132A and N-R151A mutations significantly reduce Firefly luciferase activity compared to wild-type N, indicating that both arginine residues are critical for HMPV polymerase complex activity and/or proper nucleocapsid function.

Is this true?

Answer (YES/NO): YES